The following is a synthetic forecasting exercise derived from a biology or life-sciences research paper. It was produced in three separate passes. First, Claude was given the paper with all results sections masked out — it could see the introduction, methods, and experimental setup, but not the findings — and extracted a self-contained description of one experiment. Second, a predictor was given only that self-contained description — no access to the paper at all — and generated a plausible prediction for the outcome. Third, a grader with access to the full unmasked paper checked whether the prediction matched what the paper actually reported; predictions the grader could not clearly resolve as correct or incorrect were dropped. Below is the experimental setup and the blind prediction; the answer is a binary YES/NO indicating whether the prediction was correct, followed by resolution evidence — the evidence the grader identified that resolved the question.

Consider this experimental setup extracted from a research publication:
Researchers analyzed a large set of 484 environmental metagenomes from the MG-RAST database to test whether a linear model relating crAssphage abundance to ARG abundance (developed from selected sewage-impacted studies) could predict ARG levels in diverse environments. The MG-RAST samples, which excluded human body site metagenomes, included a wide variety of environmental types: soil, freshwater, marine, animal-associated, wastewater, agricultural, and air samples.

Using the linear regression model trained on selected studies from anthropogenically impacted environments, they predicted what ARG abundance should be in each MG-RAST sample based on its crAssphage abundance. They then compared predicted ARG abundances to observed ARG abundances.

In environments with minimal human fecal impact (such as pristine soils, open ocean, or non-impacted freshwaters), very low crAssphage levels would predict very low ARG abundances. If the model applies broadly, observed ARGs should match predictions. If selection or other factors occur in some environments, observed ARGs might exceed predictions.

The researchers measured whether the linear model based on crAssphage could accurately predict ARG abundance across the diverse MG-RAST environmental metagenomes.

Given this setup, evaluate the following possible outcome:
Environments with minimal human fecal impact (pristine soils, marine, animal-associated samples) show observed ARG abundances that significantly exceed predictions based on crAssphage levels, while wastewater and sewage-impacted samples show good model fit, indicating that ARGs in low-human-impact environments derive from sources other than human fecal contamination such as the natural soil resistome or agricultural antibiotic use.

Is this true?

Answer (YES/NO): NO